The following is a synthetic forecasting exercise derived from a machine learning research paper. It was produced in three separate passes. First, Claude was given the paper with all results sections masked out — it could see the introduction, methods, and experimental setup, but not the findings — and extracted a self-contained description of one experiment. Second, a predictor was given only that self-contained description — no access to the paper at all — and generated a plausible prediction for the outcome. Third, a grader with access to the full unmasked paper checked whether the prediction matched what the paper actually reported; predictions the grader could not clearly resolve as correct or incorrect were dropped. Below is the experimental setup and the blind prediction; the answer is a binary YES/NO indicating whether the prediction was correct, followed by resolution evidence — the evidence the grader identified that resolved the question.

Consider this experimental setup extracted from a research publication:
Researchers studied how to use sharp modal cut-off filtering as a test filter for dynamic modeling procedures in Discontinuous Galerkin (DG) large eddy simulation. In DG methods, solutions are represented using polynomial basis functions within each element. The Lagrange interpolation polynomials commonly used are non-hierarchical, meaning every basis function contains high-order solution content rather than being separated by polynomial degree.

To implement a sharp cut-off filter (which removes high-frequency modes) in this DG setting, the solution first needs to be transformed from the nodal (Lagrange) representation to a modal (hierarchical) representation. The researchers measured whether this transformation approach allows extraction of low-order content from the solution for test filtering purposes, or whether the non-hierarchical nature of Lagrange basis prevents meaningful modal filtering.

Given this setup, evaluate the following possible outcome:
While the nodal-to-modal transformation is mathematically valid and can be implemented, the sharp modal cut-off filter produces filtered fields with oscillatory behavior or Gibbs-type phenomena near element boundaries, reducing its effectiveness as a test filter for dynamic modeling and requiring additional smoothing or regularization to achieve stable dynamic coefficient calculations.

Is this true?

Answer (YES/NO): NO